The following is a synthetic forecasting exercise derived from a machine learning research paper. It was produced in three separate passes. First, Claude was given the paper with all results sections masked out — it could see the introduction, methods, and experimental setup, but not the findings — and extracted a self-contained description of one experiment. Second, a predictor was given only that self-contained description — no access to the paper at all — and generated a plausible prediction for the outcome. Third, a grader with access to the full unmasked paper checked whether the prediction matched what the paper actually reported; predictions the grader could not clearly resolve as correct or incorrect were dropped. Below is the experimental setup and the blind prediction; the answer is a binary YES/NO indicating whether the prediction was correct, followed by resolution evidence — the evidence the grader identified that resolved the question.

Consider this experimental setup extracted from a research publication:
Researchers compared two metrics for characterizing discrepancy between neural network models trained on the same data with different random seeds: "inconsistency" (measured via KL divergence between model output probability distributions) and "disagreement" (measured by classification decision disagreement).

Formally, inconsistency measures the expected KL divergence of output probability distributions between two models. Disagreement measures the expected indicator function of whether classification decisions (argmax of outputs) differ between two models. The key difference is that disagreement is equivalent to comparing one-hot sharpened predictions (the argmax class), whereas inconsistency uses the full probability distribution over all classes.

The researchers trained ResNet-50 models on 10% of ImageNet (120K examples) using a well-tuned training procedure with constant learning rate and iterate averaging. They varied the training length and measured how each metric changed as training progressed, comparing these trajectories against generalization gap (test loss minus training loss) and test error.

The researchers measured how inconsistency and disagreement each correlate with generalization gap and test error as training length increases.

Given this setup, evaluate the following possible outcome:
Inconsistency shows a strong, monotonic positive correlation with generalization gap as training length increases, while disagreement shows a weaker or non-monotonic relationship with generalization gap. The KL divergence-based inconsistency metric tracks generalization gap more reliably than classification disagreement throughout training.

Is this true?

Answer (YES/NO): YES